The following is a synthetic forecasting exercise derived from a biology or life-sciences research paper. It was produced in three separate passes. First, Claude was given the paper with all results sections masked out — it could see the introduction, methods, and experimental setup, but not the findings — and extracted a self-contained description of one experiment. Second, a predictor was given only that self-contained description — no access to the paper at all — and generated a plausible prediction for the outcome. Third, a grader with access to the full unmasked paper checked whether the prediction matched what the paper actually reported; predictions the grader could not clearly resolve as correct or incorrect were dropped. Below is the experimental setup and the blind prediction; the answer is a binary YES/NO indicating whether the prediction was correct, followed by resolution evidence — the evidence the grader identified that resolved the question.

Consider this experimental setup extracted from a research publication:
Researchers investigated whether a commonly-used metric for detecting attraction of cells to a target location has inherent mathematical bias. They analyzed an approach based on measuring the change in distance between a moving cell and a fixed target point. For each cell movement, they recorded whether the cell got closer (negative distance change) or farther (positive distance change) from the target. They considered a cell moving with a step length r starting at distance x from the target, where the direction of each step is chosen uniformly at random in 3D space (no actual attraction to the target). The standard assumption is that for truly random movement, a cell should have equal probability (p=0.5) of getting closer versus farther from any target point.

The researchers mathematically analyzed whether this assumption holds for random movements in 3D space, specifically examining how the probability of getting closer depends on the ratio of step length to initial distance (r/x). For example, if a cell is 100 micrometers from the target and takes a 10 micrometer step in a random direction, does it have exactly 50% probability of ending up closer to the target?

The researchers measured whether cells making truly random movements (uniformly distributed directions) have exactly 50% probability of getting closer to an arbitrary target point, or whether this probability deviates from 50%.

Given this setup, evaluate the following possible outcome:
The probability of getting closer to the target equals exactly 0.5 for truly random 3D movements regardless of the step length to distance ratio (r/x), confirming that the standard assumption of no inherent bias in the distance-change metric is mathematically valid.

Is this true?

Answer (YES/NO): NO